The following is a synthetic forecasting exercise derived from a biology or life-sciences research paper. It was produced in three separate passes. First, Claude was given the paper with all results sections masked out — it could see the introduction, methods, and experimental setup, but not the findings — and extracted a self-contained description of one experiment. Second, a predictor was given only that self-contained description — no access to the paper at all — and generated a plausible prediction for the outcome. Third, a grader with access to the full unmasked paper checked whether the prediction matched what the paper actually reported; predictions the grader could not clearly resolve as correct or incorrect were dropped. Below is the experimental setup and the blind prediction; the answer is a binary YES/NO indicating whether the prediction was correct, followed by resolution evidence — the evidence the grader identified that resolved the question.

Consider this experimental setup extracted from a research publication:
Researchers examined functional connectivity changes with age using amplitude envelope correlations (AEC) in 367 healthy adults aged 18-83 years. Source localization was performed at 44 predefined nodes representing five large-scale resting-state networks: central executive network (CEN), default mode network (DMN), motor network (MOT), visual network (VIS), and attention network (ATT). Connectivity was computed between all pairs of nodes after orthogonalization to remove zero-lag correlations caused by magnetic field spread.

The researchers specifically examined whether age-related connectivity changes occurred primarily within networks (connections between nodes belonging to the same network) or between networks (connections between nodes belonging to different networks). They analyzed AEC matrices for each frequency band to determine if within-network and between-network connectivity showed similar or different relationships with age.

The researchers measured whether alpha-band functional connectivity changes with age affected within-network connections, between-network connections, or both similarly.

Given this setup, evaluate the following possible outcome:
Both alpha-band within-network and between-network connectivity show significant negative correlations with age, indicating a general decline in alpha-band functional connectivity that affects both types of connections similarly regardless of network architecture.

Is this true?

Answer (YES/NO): NO